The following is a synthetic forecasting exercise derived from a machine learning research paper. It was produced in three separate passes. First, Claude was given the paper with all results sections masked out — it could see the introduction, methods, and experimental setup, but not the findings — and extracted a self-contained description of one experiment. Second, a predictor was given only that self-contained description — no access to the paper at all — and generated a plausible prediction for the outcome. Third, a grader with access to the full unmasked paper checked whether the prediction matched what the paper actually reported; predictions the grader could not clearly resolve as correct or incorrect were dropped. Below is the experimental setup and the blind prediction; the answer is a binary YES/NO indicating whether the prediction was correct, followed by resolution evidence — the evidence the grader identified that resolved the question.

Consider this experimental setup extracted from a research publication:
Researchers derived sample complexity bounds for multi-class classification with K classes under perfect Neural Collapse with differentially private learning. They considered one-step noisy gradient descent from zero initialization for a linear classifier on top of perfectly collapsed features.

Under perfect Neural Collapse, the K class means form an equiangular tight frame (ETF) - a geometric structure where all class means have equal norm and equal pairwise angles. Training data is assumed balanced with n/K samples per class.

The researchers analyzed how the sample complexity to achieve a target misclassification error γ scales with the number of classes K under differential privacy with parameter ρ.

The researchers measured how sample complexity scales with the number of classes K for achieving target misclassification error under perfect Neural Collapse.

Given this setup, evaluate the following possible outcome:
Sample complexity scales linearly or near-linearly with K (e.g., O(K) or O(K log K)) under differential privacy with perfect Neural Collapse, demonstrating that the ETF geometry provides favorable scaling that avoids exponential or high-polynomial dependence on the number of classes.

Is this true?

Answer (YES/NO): YES